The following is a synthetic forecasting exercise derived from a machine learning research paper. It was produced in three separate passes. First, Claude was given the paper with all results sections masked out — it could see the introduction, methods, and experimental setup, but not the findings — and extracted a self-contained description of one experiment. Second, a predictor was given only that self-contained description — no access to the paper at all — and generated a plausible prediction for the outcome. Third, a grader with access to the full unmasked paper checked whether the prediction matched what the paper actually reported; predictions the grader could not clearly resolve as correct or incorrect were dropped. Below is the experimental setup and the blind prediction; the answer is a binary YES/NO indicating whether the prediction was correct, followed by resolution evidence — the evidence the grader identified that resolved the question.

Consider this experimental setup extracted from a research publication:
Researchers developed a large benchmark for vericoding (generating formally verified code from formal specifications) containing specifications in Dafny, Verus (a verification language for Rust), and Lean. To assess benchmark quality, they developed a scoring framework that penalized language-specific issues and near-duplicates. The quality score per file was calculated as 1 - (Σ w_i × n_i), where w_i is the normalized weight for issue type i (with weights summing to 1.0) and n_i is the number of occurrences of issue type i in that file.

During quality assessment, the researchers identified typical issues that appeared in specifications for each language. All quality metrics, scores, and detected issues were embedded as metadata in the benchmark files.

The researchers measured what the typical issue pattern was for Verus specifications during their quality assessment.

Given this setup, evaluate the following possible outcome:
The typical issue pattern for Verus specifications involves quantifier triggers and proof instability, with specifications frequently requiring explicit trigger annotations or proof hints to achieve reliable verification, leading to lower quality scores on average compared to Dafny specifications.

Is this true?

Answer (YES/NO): NO